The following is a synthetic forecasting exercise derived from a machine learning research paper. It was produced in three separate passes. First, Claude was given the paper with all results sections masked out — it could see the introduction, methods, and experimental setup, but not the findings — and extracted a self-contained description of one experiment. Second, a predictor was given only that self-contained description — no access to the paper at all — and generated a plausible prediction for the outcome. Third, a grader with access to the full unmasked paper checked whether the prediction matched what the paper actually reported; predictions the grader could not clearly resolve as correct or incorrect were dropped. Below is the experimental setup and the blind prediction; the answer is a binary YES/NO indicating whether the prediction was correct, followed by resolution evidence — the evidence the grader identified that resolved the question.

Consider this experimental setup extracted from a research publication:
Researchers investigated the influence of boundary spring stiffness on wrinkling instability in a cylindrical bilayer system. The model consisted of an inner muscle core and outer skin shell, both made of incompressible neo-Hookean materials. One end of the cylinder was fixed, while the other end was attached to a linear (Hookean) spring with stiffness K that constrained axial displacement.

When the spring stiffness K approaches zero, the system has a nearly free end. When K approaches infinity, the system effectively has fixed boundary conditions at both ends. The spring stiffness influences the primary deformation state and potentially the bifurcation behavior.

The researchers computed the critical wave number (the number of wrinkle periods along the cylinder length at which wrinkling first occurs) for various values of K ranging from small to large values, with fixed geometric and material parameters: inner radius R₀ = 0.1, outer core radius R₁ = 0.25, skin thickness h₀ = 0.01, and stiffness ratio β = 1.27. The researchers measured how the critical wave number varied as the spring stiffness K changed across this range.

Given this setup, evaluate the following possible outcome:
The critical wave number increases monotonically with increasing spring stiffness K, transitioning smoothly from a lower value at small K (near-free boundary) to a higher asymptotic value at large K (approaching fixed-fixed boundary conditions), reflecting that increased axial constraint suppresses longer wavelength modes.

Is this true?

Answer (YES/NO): NO